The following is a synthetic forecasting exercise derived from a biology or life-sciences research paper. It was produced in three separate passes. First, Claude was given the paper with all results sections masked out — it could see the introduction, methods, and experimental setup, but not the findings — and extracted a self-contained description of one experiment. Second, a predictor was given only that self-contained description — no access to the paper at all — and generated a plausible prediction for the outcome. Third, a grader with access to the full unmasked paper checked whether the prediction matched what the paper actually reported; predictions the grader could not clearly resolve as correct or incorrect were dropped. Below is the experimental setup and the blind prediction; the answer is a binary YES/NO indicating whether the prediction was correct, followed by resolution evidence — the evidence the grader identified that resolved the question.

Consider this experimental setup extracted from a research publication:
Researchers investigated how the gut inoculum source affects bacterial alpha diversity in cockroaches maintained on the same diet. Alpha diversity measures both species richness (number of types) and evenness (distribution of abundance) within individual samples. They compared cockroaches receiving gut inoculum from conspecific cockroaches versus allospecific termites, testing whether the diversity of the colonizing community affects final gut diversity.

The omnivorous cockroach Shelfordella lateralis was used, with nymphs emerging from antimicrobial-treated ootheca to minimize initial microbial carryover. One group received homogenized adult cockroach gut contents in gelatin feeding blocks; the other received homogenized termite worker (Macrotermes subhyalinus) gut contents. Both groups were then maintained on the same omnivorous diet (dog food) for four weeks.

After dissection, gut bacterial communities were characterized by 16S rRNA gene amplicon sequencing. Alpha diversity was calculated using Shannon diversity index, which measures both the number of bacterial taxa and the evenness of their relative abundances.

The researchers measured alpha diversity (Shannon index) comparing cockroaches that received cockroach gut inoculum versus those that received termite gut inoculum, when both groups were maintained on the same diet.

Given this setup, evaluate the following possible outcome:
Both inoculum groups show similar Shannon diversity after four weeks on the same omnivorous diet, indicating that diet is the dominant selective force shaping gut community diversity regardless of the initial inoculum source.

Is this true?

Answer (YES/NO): NO